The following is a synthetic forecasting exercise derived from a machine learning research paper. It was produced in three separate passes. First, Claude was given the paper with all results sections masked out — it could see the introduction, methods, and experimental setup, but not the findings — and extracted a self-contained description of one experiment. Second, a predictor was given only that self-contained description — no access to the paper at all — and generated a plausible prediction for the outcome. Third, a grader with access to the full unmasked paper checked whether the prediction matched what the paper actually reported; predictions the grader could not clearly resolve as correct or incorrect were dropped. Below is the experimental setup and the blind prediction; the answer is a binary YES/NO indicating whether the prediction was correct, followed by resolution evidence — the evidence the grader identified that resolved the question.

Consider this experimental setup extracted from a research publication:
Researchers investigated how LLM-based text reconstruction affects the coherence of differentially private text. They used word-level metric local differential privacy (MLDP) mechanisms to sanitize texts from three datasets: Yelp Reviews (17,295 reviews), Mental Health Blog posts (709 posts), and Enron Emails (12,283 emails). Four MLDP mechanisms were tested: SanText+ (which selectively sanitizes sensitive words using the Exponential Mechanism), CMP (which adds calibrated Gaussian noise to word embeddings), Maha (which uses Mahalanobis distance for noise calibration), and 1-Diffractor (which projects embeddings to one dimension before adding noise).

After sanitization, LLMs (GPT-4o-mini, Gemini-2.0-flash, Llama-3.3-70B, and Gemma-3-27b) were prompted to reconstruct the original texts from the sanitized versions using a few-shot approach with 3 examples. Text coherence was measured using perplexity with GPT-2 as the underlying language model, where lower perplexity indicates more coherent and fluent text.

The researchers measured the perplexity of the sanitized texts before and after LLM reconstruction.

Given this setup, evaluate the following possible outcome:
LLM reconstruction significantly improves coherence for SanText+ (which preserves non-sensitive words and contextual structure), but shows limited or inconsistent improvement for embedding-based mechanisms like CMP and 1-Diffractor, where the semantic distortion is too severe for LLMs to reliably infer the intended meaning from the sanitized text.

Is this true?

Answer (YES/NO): NO